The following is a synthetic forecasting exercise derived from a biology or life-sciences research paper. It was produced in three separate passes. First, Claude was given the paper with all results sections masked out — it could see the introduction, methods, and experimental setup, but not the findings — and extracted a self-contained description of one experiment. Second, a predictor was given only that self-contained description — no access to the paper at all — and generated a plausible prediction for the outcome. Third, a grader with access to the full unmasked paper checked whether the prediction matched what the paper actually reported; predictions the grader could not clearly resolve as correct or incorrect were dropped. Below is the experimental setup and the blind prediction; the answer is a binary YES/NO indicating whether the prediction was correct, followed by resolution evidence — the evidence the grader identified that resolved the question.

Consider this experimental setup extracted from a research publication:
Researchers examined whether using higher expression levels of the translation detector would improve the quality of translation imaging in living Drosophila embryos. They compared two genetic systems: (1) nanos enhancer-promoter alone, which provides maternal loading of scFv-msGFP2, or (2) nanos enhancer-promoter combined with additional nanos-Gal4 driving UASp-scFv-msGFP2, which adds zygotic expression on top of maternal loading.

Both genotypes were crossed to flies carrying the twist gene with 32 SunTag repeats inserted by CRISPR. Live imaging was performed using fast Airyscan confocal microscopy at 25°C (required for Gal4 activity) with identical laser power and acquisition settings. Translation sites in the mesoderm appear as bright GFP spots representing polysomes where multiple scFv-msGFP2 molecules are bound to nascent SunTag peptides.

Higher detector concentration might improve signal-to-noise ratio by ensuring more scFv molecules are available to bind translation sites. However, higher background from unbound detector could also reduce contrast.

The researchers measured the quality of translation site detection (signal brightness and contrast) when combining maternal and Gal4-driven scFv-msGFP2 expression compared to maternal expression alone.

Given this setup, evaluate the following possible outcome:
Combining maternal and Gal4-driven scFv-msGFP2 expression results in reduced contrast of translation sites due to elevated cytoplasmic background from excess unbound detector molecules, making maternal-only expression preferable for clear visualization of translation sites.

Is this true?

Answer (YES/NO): NO